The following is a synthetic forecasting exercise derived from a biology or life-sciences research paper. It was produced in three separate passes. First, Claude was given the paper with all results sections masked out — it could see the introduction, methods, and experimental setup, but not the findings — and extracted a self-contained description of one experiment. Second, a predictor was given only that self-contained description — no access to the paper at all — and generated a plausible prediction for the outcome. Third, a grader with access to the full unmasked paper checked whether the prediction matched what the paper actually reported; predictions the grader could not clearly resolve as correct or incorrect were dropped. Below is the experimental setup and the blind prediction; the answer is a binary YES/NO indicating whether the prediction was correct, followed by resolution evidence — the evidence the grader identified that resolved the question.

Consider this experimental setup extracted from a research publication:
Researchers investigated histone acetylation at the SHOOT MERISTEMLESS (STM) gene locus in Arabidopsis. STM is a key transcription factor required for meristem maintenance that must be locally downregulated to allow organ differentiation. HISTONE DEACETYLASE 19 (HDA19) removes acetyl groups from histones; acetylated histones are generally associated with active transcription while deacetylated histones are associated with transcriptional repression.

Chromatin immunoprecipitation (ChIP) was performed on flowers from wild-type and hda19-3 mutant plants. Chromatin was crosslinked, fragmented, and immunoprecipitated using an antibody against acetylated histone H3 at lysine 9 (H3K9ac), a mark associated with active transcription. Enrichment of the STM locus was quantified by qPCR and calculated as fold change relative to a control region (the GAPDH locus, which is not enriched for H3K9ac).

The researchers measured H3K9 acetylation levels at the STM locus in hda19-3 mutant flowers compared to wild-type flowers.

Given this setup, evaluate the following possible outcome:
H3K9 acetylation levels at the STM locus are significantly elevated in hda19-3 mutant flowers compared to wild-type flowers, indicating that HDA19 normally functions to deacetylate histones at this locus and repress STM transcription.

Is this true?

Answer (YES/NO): YES